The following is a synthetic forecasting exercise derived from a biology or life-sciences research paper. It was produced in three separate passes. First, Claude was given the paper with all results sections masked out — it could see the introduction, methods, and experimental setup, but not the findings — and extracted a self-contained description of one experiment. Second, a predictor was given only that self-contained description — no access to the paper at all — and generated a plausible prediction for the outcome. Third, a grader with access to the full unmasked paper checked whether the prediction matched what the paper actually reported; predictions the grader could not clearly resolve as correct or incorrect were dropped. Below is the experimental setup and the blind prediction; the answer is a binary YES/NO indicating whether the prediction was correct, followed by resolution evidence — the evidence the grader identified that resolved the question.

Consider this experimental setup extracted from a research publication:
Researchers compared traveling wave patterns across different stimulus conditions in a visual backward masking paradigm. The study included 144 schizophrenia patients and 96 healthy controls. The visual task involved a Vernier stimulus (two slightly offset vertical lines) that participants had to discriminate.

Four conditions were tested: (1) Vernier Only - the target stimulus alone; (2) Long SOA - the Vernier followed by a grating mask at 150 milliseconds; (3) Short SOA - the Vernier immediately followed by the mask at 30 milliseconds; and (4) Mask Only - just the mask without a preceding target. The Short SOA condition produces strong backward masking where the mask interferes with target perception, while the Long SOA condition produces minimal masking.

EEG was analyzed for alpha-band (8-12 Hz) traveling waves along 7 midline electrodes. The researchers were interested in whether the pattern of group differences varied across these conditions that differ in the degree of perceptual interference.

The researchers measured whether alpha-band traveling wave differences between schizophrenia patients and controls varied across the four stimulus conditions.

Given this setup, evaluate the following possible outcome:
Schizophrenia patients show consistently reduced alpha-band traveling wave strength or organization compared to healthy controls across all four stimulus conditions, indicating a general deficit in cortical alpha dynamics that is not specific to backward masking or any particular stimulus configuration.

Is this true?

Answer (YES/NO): NO